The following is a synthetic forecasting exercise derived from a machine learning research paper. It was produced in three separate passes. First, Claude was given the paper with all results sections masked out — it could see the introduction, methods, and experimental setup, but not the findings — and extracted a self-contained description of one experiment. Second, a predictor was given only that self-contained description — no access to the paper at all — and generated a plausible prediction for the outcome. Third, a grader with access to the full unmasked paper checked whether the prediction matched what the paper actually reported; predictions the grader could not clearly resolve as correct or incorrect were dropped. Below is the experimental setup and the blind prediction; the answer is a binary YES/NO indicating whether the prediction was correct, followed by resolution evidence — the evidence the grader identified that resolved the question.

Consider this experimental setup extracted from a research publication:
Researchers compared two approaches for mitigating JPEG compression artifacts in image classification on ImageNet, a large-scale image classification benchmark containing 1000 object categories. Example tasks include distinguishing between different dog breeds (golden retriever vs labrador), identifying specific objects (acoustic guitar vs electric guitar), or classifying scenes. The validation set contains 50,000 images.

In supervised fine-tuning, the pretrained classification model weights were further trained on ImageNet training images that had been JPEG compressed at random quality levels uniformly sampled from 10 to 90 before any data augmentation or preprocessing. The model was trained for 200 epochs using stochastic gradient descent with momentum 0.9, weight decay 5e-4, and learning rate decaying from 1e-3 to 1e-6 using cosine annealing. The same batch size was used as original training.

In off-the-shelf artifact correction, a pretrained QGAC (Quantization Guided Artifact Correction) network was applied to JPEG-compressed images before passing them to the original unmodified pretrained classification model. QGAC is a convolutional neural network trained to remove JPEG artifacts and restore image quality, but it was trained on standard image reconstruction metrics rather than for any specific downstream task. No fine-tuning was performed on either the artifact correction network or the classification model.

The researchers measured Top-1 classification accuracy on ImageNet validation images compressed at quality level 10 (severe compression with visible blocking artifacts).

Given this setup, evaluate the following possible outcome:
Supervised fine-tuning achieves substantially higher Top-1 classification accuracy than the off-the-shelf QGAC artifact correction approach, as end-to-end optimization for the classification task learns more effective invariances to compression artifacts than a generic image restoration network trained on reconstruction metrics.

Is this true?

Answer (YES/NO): YES